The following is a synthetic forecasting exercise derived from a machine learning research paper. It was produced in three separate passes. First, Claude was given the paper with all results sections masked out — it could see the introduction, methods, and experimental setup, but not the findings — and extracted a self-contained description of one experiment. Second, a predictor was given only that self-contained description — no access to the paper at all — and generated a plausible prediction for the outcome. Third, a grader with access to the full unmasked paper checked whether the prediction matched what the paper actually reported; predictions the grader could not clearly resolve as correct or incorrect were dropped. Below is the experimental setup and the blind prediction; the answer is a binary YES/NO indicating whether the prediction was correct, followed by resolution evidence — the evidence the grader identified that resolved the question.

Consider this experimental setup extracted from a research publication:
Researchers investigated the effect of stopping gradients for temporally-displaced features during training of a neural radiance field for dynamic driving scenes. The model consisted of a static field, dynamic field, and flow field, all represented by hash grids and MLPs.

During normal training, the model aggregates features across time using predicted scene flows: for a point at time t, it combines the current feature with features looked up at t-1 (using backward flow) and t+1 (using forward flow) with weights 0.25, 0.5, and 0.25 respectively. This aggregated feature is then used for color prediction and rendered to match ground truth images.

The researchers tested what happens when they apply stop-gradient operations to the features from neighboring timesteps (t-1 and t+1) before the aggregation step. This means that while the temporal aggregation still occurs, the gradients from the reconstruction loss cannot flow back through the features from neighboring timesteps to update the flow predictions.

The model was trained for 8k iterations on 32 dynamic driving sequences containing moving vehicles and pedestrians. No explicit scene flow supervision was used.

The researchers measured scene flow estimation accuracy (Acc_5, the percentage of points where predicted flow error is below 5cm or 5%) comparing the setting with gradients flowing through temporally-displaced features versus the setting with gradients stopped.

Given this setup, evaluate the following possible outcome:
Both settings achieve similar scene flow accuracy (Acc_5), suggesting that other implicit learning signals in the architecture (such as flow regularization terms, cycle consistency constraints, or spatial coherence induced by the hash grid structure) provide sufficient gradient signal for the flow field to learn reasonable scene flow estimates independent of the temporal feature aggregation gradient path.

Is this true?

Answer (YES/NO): NO